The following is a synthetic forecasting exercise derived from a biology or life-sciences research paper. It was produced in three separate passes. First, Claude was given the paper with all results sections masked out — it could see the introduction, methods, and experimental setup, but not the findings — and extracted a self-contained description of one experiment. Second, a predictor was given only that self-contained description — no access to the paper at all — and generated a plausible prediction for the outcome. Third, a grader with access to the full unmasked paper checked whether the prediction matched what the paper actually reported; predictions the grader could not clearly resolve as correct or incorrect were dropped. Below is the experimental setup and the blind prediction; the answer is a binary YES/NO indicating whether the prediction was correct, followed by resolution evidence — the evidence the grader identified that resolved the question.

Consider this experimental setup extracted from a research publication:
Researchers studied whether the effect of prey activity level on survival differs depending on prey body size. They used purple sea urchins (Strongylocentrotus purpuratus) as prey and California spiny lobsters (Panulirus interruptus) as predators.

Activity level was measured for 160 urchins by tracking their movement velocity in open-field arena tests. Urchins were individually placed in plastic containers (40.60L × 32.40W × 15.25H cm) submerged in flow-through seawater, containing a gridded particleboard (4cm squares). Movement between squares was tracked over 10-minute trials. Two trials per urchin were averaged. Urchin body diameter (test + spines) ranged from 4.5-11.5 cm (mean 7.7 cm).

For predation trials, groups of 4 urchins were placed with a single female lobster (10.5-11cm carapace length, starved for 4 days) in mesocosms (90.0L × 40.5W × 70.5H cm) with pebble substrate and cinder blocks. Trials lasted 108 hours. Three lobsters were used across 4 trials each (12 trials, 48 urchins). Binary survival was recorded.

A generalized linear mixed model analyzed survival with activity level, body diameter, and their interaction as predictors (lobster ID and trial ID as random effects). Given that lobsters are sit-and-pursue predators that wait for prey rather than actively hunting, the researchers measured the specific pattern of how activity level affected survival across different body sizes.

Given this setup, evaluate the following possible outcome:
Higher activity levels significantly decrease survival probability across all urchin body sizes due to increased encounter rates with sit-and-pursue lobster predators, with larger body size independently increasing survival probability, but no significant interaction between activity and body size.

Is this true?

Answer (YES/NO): NO